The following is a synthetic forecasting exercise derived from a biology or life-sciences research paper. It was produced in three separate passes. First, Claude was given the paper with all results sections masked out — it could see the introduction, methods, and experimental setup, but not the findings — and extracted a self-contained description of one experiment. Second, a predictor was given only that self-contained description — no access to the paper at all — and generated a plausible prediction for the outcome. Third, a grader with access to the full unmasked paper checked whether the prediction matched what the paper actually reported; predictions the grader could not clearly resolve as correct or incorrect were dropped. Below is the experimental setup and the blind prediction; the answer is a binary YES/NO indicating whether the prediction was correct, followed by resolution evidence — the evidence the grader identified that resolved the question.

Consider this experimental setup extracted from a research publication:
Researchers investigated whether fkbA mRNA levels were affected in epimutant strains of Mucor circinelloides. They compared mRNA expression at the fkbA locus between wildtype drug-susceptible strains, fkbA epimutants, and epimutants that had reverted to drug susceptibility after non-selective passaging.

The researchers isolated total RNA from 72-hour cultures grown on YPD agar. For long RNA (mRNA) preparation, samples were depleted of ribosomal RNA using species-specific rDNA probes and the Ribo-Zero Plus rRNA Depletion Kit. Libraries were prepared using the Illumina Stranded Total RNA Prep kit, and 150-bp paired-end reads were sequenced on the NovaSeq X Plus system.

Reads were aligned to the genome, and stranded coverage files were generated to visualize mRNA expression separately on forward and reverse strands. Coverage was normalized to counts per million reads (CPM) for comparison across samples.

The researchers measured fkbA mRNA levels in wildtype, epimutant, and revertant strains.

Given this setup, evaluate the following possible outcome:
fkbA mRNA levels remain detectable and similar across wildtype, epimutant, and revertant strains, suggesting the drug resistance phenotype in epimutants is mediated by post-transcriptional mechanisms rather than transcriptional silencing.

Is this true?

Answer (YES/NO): NO